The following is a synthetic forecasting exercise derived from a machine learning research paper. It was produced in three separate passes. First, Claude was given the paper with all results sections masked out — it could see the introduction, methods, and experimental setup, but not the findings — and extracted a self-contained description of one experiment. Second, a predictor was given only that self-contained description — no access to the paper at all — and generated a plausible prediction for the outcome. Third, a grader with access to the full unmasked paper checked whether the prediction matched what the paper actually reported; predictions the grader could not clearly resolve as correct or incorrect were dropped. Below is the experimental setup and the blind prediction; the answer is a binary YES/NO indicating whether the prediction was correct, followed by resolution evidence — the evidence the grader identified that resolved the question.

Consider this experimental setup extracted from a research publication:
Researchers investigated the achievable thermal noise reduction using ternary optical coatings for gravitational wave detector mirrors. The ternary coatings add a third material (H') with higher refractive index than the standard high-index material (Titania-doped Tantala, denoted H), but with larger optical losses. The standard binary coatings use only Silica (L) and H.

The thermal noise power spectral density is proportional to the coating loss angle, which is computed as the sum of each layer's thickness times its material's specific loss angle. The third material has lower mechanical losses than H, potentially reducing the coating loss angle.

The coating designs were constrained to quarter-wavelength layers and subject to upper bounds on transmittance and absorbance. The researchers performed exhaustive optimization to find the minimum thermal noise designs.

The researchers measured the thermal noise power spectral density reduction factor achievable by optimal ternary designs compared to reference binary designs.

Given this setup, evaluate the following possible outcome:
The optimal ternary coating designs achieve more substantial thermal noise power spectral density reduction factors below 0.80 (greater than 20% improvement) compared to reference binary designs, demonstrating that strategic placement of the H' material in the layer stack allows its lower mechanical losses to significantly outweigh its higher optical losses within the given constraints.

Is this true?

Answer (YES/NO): YES